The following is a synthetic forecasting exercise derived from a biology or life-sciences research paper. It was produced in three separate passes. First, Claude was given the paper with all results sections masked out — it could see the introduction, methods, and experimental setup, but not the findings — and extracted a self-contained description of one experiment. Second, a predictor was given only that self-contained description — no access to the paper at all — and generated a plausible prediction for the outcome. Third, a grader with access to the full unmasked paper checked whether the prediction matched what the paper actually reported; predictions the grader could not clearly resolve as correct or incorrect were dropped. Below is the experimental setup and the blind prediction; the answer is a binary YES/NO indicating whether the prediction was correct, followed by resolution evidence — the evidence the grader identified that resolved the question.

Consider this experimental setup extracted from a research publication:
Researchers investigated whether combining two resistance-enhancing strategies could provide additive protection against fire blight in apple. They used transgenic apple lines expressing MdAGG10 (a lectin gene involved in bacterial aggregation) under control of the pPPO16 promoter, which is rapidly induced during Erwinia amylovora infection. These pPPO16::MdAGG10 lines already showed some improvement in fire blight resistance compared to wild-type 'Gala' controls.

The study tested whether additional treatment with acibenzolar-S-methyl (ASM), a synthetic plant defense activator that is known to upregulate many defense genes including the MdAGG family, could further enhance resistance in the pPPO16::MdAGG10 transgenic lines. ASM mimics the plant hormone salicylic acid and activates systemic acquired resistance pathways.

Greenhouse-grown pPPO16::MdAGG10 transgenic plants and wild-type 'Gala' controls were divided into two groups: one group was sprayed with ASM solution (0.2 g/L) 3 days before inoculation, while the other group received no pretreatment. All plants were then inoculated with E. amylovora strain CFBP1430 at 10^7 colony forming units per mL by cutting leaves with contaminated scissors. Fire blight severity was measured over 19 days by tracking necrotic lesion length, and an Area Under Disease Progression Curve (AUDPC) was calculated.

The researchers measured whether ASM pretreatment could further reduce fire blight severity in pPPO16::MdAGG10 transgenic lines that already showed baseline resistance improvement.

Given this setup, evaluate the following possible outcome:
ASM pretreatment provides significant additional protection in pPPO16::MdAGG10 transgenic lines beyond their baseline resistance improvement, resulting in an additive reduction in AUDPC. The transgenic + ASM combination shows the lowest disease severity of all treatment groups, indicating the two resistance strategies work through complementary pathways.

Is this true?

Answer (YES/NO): YES